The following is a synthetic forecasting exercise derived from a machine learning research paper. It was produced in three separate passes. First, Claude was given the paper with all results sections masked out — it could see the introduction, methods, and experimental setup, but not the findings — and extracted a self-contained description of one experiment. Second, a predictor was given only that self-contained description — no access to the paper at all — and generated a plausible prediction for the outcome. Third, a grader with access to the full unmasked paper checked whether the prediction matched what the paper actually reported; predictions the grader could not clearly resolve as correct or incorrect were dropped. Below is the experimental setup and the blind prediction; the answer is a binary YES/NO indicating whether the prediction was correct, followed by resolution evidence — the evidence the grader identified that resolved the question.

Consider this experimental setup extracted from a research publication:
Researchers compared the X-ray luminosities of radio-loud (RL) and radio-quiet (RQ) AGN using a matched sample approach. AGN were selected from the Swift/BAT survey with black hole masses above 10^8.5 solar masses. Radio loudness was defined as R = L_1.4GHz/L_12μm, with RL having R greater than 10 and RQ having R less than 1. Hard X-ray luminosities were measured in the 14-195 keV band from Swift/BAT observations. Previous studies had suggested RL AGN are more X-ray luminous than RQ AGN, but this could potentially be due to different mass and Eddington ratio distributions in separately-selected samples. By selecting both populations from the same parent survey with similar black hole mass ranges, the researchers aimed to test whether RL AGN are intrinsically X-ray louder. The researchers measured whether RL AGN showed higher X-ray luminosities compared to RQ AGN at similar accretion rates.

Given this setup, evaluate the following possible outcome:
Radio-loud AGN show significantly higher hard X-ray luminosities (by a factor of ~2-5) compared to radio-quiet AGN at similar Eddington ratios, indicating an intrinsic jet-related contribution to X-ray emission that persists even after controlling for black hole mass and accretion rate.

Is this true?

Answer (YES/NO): NO